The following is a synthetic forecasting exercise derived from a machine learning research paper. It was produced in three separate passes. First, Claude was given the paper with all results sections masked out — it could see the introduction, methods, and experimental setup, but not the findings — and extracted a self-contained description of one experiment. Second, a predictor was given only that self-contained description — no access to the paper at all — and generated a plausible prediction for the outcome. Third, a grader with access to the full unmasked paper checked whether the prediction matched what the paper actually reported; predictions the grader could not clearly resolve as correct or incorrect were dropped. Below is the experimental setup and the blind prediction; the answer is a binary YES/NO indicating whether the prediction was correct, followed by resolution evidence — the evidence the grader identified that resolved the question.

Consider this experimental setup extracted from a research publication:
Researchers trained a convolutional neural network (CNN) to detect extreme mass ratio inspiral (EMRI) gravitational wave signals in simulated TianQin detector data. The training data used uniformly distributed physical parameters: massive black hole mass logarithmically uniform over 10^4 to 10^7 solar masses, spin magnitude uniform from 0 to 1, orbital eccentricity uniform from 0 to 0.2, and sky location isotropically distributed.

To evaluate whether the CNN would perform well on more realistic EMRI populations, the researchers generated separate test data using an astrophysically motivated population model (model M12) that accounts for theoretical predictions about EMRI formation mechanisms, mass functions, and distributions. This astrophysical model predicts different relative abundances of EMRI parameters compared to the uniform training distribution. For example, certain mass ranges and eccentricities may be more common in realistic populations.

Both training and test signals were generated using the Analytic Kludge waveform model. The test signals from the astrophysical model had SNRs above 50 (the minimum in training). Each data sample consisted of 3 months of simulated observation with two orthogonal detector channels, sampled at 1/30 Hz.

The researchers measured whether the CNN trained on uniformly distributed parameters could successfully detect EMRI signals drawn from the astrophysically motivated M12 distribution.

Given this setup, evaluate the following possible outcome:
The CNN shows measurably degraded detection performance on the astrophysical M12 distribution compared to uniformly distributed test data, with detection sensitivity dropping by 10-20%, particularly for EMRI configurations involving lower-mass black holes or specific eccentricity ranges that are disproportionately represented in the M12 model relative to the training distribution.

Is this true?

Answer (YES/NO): NO